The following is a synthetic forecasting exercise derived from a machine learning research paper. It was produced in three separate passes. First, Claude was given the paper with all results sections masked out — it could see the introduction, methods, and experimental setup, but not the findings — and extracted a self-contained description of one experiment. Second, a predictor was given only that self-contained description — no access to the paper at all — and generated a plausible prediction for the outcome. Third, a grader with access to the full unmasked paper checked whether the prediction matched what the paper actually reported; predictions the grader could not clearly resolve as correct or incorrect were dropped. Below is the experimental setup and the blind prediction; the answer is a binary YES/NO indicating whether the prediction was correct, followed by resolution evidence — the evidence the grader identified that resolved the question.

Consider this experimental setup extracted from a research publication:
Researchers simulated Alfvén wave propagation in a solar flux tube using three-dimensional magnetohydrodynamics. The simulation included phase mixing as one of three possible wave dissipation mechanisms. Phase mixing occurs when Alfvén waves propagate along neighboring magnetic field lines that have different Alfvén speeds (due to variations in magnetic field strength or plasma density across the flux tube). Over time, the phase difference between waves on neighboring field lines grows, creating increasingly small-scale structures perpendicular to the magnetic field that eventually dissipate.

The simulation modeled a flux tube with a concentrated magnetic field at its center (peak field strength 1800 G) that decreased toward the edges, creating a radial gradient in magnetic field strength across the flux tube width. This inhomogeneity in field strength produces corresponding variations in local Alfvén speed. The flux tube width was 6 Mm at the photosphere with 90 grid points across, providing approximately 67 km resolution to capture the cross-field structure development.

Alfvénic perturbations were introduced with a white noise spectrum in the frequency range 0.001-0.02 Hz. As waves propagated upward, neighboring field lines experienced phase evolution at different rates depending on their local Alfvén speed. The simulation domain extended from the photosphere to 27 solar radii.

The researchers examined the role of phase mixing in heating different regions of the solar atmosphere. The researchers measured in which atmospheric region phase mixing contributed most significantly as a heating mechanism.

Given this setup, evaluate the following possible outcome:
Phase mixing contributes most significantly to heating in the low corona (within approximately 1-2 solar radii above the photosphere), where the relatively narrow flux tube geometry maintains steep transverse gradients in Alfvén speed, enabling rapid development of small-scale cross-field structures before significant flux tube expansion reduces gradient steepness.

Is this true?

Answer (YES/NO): NO